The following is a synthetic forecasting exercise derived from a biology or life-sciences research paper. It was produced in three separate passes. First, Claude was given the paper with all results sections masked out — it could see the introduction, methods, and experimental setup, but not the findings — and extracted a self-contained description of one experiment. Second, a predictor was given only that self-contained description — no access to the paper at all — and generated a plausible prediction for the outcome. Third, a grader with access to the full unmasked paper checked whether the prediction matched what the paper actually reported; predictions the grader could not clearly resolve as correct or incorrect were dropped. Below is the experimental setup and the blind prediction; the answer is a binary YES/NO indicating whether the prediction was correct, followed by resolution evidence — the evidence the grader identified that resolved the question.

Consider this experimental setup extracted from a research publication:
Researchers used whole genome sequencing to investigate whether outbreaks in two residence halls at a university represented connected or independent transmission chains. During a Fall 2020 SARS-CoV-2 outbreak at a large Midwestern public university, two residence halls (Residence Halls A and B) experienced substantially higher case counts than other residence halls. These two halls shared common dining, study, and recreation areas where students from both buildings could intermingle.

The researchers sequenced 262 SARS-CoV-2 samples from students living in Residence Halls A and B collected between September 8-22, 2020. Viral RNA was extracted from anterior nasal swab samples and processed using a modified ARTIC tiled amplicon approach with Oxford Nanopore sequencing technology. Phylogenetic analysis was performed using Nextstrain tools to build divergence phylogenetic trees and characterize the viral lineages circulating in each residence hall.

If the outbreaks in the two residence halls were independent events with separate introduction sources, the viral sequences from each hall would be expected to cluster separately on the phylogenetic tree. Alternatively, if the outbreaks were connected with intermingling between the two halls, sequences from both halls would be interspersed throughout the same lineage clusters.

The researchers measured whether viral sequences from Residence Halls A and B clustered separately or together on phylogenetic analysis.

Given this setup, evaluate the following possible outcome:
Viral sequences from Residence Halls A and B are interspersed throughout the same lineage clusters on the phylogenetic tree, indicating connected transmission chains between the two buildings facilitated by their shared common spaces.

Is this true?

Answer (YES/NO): YES